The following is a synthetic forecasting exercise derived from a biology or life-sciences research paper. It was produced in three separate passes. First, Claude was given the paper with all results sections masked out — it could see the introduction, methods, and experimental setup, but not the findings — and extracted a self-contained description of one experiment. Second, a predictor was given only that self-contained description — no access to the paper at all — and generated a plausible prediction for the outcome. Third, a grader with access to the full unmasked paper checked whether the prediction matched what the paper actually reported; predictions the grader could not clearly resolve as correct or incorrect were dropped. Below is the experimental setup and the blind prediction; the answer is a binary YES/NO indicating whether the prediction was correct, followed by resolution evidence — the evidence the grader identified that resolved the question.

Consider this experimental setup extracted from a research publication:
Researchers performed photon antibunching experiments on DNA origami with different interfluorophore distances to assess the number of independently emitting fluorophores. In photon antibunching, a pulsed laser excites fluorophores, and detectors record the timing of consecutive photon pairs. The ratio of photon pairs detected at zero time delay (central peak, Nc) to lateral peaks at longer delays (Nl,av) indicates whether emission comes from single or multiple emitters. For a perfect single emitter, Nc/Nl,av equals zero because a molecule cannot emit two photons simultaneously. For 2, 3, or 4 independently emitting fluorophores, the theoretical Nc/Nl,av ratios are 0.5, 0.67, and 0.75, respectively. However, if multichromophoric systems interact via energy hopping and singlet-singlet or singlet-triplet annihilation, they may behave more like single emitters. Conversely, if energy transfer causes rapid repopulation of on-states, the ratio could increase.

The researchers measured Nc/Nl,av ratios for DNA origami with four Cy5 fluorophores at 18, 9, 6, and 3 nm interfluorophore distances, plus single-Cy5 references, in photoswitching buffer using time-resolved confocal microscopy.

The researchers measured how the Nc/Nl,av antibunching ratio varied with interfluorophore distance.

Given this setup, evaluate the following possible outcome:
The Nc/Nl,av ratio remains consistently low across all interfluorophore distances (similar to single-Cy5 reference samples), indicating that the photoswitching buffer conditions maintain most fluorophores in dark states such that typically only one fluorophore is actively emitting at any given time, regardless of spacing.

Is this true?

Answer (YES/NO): NO